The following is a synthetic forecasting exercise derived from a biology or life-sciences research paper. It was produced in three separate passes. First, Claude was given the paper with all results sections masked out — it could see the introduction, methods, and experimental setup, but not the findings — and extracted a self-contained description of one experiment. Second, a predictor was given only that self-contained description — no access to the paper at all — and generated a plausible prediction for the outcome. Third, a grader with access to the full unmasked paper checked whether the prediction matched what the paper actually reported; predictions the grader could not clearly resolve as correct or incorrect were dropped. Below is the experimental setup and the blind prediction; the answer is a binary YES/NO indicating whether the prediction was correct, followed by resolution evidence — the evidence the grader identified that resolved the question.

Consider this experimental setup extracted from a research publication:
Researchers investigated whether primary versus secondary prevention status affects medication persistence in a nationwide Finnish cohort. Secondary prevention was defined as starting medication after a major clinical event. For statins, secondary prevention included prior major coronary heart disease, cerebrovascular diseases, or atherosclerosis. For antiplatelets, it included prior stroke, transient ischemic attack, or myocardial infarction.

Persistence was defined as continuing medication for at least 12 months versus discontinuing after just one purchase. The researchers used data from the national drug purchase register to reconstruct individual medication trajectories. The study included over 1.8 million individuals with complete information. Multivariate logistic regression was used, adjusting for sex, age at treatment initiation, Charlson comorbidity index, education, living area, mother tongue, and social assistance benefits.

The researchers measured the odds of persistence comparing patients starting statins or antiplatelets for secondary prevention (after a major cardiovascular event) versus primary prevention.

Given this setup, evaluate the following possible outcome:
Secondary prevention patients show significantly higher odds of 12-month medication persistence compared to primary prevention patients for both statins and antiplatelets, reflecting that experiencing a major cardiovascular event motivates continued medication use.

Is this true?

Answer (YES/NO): NO